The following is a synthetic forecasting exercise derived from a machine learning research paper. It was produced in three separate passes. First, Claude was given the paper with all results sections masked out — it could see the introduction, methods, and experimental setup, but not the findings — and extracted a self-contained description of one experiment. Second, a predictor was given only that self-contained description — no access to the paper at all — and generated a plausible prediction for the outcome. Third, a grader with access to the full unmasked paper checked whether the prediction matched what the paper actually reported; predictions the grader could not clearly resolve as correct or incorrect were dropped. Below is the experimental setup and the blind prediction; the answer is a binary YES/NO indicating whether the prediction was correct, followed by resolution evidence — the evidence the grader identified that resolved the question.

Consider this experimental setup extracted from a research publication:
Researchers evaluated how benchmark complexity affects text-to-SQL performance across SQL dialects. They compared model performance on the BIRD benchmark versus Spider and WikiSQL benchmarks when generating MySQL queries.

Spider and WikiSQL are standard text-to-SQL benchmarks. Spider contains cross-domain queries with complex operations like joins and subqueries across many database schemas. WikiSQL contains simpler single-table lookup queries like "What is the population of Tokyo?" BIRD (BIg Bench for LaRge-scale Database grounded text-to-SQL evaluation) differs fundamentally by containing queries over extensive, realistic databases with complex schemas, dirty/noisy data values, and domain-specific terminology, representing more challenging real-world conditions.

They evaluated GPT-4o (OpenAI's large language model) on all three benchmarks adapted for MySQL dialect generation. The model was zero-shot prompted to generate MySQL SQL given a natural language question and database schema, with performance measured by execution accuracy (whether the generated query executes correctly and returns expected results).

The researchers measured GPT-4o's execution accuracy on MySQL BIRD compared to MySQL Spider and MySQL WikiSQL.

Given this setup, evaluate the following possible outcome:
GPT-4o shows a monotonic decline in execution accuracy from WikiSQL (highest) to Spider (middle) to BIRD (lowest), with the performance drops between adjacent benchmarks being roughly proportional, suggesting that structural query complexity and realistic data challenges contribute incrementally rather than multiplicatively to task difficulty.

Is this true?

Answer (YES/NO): NO